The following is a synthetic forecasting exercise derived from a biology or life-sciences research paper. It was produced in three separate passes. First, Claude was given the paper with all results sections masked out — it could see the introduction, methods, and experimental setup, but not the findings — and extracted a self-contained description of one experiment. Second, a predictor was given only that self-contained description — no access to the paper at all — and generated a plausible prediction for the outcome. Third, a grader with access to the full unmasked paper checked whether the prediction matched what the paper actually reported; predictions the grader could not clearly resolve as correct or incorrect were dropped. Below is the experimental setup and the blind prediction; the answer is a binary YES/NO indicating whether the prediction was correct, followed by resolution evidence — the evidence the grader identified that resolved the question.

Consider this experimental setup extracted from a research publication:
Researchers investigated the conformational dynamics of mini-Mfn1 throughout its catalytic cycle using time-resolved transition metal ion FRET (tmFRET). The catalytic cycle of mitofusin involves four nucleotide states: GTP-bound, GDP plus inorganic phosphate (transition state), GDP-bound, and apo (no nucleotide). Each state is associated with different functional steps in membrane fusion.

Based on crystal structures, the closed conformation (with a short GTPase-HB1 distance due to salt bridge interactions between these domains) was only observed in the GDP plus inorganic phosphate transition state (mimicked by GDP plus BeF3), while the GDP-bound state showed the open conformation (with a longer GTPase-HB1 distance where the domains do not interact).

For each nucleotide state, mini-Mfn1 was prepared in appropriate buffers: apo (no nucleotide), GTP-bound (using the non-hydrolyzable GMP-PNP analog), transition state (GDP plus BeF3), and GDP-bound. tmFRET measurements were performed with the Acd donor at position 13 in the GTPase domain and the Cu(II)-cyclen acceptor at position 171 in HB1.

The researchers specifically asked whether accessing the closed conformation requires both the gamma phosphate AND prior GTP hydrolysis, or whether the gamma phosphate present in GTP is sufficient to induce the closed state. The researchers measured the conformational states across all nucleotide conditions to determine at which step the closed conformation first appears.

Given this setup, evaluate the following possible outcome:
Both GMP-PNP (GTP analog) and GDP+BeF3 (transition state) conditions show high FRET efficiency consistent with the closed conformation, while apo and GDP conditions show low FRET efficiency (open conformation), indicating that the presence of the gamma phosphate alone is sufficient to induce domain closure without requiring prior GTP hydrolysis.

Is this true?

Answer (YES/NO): NO